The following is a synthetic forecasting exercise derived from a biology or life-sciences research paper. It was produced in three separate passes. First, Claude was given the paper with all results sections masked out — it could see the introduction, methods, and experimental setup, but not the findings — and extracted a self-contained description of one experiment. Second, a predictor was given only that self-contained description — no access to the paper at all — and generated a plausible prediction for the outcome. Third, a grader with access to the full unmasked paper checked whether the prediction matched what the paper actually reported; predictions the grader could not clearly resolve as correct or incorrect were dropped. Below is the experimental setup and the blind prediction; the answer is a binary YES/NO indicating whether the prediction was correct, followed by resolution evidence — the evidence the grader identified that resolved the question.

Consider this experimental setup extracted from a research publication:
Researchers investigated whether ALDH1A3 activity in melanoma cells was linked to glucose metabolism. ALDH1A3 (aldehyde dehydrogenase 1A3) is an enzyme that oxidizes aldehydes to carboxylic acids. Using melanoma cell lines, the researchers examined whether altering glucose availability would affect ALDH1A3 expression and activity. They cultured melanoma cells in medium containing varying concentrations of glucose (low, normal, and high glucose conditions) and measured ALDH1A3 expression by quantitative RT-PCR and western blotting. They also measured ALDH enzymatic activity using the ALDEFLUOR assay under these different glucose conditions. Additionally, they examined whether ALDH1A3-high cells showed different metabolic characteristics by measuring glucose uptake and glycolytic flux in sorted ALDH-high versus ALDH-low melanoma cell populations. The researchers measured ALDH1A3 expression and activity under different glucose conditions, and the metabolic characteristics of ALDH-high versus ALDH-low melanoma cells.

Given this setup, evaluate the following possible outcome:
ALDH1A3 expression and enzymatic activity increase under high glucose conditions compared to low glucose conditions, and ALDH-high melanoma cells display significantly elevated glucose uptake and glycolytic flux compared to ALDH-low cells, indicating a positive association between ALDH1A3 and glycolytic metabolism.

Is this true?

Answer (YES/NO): NO